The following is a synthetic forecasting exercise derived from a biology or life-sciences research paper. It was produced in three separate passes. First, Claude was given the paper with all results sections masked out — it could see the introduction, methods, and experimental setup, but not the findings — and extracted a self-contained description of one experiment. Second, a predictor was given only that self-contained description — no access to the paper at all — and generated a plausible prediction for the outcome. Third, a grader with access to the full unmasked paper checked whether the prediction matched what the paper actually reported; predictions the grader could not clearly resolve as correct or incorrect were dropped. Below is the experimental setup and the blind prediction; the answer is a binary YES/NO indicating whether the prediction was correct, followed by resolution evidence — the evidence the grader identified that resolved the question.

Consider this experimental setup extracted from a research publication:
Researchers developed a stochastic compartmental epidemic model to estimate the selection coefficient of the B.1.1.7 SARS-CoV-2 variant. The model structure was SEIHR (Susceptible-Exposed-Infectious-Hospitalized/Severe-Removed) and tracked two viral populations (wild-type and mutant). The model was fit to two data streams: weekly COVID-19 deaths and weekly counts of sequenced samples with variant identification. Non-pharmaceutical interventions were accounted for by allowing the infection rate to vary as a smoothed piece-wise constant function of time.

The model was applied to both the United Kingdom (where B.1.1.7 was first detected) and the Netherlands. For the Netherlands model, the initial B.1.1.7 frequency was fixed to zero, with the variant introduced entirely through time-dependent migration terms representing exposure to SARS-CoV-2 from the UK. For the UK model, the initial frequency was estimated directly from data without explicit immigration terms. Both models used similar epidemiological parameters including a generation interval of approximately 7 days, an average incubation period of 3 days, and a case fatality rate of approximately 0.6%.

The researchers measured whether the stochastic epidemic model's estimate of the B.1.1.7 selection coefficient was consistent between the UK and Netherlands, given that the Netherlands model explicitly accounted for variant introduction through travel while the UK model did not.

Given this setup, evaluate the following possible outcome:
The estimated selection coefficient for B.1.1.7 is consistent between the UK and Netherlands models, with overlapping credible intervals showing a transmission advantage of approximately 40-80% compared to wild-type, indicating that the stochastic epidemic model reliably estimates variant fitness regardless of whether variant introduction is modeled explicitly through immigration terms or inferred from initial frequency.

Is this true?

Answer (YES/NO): NO